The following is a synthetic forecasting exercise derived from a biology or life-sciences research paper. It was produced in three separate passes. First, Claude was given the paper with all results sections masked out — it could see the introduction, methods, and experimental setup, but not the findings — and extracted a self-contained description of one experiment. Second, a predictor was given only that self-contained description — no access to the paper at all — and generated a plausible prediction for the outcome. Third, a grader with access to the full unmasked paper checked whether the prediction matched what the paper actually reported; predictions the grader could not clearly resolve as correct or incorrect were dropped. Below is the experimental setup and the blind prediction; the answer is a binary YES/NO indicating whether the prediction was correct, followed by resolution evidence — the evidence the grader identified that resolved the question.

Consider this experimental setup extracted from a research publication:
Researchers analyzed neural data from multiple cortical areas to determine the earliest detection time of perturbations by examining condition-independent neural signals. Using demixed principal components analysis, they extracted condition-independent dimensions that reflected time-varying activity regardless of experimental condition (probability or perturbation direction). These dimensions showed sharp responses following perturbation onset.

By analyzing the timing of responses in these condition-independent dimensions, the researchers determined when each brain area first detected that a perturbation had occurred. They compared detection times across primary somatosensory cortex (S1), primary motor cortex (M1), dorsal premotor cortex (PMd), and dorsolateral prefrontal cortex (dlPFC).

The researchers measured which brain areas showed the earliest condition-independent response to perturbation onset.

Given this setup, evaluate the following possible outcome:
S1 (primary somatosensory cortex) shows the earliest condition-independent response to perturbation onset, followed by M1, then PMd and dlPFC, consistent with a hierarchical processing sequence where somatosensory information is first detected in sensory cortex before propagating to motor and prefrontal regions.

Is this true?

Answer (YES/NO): YES